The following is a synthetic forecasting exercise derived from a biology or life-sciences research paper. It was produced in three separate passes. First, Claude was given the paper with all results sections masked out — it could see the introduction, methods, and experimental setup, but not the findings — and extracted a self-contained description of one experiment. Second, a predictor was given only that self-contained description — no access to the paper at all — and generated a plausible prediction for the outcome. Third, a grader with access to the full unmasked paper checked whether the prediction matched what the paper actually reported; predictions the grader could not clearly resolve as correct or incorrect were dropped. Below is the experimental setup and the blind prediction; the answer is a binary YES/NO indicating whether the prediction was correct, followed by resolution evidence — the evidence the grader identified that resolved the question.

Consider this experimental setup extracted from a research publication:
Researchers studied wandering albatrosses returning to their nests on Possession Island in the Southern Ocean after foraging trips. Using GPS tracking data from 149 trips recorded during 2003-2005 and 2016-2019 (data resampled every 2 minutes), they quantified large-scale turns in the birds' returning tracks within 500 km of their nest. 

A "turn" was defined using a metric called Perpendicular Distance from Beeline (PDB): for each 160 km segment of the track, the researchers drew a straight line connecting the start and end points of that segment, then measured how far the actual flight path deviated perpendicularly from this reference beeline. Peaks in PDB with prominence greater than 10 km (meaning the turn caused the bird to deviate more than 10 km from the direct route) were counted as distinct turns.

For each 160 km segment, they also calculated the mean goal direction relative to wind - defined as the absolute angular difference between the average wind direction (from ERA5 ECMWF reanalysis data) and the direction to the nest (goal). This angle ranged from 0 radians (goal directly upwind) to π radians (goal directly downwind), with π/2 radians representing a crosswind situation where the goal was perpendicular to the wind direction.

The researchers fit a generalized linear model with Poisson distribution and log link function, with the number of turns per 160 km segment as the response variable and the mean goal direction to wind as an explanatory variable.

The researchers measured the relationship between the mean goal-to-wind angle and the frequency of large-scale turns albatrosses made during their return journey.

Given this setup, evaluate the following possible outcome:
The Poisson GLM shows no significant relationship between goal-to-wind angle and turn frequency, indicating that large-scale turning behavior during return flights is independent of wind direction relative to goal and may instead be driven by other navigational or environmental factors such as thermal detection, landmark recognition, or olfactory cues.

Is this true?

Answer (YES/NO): NO